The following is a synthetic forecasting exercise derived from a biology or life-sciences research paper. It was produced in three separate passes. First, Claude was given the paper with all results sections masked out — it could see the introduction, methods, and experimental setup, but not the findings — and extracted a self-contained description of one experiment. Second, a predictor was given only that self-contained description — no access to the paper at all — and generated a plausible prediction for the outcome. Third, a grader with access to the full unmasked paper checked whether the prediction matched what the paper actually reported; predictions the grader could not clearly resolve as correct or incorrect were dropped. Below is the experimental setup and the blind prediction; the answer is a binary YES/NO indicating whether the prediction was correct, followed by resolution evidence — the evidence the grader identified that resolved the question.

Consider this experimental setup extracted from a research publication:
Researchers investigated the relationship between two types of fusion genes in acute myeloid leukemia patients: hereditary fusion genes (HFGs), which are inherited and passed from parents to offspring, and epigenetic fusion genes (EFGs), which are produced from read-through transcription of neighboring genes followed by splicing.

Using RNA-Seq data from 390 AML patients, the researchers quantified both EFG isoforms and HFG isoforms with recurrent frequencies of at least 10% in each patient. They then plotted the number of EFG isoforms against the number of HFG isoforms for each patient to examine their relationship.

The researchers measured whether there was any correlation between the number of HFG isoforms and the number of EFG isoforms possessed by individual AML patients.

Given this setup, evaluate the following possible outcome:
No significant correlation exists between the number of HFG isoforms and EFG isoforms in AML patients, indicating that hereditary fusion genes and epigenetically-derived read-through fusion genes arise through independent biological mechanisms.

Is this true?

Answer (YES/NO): NO